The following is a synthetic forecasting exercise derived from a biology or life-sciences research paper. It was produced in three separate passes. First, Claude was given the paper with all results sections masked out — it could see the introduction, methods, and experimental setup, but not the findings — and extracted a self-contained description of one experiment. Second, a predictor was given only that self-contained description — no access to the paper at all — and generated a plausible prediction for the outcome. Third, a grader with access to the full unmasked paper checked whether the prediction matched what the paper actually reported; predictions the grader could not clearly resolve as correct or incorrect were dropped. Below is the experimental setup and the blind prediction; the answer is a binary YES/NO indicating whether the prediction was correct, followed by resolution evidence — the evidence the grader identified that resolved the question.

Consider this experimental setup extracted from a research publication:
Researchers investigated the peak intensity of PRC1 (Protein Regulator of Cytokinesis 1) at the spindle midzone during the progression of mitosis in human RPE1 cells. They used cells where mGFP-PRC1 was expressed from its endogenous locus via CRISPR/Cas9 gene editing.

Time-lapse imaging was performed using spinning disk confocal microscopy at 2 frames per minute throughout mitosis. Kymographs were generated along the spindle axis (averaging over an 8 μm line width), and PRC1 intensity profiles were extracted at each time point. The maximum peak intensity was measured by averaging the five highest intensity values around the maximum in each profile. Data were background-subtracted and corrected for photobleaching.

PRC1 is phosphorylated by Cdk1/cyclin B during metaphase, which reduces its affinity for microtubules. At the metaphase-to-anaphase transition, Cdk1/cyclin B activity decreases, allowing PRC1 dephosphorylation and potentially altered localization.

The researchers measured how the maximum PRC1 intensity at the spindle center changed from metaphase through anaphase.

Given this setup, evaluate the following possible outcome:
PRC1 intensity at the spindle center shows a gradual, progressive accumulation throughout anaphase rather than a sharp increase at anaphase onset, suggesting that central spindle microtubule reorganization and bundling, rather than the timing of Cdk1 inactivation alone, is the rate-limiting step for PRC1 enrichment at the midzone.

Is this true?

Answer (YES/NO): NO